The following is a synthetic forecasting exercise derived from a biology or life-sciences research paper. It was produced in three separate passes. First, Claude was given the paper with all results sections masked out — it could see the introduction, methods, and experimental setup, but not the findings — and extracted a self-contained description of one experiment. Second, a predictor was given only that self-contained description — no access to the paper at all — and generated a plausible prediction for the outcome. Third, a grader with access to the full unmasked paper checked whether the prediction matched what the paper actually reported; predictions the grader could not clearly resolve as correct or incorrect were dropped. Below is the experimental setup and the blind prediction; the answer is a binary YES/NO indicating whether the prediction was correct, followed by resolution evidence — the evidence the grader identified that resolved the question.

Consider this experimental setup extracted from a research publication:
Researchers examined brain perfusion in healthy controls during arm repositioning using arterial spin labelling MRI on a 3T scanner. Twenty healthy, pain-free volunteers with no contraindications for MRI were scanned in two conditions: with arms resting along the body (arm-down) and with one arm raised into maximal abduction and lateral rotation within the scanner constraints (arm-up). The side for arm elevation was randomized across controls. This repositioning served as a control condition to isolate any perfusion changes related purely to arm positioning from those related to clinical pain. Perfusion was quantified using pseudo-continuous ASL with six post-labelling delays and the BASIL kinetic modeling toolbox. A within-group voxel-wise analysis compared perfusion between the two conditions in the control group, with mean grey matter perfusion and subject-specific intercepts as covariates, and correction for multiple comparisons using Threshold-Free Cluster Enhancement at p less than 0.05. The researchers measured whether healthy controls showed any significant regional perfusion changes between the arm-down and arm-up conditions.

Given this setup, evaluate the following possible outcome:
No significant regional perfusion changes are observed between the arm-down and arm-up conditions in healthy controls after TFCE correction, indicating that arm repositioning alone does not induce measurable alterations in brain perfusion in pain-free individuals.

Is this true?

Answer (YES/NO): YES